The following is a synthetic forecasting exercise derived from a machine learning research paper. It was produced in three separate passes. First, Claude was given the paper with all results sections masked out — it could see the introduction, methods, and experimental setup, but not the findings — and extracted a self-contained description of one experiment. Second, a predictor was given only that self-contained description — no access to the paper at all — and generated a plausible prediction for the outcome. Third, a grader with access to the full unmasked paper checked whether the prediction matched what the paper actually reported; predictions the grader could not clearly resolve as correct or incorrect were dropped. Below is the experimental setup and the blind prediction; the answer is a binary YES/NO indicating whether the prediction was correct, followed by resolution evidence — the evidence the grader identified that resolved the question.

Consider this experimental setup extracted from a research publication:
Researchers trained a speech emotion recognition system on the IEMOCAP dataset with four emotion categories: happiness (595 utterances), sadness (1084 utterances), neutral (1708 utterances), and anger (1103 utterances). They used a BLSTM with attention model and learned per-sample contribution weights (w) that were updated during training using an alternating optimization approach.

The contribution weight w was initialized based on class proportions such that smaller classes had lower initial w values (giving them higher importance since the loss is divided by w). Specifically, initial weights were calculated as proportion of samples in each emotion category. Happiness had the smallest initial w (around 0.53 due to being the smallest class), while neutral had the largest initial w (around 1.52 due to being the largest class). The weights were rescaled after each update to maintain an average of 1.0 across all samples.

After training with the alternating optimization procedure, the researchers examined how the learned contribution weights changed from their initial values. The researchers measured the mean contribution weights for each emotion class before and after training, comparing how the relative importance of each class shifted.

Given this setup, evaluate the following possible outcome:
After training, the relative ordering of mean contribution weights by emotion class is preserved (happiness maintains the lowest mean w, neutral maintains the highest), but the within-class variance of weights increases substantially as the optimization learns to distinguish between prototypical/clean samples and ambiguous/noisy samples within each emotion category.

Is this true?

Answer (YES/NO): NO